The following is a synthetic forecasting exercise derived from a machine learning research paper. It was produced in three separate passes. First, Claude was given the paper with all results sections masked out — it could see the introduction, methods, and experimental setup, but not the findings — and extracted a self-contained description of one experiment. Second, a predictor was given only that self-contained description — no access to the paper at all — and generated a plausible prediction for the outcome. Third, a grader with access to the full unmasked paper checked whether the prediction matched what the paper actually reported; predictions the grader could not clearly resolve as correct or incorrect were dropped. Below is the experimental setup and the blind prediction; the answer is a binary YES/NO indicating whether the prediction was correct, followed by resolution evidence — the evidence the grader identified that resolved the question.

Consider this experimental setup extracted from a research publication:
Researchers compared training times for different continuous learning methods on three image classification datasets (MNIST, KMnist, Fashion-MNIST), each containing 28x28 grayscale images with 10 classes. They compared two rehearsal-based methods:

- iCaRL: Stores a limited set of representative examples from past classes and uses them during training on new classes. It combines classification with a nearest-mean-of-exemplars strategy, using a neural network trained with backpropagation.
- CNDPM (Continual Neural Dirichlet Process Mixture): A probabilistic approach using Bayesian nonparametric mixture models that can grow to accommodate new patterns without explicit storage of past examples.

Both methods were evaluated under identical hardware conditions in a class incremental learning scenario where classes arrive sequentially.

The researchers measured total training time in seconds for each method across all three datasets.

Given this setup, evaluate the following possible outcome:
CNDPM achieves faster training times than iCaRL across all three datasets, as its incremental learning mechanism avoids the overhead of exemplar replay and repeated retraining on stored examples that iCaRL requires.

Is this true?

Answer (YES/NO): NO